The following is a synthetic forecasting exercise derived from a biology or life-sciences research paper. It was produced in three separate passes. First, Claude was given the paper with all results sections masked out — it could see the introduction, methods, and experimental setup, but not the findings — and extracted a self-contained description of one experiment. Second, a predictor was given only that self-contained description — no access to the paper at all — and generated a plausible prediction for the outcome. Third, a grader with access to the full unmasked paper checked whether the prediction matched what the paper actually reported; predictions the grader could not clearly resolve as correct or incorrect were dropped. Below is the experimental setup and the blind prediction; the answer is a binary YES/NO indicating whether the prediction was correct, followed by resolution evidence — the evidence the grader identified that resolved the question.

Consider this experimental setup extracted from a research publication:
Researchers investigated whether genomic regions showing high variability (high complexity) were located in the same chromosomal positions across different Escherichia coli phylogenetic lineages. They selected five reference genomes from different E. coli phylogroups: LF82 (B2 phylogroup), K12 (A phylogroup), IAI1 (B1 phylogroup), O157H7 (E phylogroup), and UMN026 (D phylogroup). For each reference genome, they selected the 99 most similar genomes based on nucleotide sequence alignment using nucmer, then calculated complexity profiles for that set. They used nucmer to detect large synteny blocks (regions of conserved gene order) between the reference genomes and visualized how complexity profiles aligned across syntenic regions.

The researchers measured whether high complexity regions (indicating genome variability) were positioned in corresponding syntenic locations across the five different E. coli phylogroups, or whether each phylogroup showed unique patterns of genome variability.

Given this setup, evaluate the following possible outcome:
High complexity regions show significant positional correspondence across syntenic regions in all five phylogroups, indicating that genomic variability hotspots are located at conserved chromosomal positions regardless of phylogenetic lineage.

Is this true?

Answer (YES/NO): YES